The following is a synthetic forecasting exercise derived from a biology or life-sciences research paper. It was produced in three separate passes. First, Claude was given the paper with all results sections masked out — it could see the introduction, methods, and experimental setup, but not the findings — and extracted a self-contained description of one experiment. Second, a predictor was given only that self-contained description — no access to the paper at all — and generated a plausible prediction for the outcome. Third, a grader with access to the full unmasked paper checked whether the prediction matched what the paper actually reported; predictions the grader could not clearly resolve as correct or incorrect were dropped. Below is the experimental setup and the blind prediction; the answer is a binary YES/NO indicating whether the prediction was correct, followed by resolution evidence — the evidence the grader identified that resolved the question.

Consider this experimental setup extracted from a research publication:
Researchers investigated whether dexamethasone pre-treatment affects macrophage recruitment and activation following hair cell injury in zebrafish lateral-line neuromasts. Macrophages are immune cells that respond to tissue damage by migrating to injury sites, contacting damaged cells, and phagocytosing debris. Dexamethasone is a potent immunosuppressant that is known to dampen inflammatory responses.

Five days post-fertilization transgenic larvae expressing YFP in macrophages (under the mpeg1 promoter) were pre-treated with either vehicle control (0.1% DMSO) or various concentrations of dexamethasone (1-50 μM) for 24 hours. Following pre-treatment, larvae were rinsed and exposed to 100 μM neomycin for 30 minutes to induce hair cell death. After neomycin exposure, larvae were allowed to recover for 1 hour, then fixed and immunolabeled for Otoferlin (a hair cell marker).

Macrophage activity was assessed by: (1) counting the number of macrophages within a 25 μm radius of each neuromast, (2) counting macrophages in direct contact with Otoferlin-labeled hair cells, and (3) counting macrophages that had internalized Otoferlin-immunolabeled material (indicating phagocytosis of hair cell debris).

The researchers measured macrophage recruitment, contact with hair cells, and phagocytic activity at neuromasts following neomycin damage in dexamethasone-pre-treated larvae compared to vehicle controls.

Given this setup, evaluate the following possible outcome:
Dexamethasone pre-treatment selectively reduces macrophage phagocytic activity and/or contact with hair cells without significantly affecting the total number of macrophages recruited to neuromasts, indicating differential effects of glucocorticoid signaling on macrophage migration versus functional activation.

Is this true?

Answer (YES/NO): NO